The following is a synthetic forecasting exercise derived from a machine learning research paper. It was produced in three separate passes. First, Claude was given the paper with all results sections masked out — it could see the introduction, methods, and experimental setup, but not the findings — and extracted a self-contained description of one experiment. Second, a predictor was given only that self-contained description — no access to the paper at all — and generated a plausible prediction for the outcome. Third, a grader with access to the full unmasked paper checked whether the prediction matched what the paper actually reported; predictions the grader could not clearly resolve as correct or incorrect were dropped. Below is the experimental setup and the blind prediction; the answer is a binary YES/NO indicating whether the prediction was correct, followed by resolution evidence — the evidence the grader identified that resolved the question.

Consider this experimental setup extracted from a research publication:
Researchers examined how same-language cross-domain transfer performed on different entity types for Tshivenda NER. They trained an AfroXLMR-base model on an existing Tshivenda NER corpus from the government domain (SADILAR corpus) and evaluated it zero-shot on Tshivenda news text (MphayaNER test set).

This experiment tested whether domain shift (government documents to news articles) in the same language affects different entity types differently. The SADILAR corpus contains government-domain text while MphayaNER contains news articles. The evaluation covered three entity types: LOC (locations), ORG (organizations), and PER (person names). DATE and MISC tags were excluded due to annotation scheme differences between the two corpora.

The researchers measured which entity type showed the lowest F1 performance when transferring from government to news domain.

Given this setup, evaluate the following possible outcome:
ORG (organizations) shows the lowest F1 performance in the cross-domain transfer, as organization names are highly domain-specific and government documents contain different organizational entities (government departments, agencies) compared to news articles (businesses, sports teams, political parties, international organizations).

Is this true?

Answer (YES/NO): NO